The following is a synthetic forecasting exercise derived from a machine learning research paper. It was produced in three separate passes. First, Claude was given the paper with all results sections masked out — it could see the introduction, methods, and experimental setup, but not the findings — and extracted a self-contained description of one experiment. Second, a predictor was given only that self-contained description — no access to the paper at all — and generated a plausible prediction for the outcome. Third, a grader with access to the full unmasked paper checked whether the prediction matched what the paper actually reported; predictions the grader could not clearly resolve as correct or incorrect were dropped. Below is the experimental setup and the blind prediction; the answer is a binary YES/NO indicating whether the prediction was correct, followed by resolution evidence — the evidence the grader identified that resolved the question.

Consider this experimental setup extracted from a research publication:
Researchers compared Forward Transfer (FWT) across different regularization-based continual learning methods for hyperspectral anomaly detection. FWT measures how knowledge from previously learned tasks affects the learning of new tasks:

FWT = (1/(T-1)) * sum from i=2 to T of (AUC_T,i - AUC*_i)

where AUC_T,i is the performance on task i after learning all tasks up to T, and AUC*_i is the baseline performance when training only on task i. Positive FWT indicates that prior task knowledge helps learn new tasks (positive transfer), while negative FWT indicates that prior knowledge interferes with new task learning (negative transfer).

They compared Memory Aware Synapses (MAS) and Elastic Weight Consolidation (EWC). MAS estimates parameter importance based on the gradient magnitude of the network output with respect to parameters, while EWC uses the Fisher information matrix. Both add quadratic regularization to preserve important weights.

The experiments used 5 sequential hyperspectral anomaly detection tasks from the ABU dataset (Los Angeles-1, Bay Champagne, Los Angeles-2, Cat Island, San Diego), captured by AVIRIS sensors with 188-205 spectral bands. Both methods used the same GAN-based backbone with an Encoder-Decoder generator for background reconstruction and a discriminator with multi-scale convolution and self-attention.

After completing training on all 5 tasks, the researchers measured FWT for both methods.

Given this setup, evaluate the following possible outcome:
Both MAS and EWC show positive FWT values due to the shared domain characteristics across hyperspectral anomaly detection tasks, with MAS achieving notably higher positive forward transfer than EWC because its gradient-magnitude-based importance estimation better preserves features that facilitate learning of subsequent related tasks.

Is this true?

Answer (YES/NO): NO